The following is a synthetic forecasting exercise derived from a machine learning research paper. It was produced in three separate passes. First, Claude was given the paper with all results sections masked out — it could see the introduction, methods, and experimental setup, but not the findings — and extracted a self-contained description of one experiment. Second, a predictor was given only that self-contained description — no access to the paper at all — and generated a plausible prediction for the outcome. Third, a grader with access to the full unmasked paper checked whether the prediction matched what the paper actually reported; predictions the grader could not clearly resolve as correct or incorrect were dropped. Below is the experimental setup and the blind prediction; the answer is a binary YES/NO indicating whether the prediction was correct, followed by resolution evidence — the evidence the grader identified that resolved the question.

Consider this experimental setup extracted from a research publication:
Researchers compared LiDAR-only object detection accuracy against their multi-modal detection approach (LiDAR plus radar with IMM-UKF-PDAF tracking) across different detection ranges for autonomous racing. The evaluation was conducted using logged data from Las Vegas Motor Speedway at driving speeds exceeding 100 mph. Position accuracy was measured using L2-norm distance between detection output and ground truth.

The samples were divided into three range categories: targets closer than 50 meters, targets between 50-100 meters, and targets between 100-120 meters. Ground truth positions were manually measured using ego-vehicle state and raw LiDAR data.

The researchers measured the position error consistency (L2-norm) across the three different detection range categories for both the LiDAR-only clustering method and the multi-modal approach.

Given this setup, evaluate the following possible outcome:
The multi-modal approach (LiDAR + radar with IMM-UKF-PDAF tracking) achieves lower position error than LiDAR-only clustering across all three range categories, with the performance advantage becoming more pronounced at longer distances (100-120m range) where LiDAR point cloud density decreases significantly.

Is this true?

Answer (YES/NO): NO